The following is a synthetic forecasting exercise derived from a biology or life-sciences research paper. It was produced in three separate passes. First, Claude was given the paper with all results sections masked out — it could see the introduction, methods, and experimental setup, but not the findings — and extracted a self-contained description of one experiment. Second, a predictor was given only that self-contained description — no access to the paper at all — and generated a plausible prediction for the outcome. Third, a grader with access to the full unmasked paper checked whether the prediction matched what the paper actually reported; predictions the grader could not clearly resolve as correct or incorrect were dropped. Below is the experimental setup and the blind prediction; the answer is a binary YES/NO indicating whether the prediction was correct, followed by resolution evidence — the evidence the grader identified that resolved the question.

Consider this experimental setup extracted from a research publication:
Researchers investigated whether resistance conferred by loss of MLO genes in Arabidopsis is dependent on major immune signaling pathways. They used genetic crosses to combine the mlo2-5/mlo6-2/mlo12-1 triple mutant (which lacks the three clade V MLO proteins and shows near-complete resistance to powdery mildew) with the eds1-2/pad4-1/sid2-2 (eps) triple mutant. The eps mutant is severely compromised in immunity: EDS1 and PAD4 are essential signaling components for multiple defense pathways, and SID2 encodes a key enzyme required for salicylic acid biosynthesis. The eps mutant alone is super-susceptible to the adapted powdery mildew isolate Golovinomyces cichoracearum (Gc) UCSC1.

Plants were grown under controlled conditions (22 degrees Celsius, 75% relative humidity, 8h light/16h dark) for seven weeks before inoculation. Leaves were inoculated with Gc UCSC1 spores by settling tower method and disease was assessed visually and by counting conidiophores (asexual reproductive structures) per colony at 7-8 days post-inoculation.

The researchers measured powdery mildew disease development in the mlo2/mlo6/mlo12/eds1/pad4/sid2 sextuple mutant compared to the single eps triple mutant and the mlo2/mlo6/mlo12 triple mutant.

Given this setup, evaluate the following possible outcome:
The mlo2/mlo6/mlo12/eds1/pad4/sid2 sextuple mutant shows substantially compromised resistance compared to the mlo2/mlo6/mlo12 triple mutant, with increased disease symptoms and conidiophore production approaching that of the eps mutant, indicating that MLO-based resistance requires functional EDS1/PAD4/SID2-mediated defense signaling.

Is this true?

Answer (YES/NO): NO